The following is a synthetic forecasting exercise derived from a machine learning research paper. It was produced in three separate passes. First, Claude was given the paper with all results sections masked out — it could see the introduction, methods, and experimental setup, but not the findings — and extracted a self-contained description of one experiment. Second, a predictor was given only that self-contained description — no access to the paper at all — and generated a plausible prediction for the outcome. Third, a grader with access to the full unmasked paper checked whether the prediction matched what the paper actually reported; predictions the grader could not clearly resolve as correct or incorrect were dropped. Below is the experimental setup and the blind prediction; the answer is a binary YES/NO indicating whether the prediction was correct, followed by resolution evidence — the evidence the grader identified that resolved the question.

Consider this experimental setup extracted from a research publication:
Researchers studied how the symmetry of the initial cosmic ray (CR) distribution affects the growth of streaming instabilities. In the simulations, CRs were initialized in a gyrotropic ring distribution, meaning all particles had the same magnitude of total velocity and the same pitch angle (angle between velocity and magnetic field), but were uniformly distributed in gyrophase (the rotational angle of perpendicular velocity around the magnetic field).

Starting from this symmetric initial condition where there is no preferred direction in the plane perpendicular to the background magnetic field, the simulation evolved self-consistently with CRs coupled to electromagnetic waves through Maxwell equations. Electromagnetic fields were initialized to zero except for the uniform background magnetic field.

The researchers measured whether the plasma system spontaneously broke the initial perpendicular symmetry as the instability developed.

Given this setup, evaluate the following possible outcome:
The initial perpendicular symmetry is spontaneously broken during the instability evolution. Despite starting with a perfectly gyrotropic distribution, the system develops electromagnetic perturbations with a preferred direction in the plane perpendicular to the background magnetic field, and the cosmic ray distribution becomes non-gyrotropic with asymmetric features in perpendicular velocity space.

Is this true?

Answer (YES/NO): YES